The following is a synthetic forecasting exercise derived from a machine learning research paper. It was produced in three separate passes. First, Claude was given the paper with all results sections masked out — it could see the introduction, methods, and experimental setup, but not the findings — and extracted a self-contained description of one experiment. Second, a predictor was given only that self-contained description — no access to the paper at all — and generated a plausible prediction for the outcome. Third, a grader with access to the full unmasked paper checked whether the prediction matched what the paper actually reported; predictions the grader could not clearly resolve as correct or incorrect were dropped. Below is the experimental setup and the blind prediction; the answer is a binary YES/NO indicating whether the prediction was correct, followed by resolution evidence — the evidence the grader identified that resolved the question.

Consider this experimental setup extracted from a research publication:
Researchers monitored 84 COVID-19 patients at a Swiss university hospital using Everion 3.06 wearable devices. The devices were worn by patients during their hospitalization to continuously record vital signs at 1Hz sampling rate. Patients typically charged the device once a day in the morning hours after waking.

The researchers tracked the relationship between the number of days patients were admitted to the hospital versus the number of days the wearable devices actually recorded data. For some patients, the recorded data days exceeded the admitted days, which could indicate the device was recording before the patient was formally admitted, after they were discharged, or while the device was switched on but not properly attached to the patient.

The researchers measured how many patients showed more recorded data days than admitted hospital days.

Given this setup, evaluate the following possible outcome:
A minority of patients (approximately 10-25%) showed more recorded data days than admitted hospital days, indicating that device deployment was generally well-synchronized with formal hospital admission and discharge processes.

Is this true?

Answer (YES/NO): NO